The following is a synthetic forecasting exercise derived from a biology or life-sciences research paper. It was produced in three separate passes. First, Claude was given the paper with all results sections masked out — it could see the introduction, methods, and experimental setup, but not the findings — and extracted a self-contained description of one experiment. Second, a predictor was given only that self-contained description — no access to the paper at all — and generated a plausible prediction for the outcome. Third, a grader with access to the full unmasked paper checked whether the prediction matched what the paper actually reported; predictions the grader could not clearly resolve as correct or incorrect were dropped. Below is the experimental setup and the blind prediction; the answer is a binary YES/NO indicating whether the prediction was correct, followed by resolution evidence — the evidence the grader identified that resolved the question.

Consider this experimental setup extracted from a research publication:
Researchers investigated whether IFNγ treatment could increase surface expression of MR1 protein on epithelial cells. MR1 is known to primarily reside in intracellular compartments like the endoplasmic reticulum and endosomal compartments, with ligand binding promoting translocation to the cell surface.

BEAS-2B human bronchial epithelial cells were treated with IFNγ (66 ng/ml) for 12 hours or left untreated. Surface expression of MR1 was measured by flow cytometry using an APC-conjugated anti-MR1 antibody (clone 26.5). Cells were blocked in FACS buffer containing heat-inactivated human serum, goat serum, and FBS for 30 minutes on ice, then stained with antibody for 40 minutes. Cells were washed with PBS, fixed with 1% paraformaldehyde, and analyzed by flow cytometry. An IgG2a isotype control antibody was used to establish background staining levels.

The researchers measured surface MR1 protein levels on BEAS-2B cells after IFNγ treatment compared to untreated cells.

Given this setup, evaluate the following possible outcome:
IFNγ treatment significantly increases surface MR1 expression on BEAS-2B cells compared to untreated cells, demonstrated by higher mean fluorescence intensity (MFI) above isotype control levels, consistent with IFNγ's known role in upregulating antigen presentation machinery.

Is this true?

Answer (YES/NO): YES